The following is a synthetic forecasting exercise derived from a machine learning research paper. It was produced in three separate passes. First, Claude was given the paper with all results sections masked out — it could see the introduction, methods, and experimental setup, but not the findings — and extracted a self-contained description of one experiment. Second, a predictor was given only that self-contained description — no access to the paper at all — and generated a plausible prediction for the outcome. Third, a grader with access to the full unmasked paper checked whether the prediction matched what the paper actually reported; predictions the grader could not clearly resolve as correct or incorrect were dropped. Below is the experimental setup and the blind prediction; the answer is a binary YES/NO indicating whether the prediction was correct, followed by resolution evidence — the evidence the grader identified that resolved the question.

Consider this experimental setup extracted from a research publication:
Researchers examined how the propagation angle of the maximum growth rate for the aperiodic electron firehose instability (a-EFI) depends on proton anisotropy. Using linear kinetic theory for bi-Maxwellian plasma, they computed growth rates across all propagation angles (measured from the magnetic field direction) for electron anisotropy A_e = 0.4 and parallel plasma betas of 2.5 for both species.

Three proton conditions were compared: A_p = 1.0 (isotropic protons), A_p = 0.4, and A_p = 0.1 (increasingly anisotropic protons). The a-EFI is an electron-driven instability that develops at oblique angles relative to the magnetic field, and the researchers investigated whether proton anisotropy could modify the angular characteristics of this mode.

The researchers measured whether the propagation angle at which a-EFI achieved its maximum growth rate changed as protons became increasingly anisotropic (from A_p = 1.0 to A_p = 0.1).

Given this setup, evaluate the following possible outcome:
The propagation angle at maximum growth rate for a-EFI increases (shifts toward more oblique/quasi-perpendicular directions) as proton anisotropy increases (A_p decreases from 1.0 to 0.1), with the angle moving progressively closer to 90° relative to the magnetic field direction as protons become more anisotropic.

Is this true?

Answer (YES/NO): NO